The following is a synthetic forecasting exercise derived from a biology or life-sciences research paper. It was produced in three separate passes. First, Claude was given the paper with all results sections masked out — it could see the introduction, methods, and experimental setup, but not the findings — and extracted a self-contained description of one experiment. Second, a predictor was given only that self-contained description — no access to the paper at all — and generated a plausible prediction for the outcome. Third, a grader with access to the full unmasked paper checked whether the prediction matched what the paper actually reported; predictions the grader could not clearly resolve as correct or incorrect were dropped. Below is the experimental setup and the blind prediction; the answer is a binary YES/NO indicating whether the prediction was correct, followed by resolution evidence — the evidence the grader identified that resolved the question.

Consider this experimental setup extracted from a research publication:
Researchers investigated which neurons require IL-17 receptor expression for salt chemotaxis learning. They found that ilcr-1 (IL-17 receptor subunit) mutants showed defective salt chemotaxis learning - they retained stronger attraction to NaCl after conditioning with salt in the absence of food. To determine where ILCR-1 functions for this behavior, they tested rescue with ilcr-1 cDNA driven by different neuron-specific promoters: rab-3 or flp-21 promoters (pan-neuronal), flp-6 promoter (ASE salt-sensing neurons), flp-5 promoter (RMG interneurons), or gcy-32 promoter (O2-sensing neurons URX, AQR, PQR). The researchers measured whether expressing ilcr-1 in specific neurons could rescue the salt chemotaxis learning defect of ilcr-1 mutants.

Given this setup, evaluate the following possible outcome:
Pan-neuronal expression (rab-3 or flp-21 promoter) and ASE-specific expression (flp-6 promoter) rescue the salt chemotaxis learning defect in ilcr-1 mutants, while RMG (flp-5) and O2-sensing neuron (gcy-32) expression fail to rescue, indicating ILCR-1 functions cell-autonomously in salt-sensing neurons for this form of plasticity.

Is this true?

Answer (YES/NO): YES